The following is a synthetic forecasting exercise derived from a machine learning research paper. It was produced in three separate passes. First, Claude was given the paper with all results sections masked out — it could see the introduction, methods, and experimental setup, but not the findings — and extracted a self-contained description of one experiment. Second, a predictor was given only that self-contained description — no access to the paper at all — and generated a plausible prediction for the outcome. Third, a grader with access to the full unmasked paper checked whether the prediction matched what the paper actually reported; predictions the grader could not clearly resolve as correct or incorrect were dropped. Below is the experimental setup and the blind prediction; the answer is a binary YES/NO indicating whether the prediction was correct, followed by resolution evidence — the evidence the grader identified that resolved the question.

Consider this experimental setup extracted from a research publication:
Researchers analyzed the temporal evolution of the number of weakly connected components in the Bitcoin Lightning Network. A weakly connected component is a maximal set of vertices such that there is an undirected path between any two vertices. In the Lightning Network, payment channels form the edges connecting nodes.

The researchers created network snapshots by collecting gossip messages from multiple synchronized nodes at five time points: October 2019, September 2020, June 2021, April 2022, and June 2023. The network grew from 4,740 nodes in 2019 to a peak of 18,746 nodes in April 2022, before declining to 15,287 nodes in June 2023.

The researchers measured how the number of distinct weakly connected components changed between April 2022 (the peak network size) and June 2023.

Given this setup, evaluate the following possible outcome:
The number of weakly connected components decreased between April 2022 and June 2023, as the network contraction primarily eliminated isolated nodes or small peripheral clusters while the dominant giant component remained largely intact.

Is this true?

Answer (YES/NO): YES